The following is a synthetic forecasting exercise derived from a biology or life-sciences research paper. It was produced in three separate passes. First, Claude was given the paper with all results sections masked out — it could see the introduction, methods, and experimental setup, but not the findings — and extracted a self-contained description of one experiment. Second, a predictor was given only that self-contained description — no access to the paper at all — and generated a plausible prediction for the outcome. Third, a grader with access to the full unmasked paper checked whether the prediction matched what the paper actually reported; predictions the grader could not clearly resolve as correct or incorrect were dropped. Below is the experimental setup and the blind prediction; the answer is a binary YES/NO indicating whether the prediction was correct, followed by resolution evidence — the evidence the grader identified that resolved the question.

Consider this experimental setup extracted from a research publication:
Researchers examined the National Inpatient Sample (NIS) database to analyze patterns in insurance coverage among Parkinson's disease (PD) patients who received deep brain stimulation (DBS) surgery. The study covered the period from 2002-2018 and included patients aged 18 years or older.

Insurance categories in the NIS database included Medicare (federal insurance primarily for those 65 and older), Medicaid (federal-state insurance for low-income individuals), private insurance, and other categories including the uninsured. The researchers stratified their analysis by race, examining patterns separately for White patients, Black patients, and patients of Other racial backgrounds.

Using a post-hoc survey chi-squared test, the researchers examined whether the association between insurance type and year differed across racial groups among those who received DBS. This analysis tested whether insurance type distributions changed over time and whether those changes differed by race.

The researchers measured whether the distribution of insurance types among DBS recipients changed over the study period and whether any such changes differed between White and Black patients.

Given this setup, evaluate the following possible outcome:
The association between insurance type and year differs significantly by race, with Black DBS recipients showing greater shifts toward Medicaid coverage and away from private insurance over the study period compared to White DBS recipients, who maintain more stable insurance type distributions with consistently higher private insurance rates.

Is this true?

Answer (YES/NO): NO